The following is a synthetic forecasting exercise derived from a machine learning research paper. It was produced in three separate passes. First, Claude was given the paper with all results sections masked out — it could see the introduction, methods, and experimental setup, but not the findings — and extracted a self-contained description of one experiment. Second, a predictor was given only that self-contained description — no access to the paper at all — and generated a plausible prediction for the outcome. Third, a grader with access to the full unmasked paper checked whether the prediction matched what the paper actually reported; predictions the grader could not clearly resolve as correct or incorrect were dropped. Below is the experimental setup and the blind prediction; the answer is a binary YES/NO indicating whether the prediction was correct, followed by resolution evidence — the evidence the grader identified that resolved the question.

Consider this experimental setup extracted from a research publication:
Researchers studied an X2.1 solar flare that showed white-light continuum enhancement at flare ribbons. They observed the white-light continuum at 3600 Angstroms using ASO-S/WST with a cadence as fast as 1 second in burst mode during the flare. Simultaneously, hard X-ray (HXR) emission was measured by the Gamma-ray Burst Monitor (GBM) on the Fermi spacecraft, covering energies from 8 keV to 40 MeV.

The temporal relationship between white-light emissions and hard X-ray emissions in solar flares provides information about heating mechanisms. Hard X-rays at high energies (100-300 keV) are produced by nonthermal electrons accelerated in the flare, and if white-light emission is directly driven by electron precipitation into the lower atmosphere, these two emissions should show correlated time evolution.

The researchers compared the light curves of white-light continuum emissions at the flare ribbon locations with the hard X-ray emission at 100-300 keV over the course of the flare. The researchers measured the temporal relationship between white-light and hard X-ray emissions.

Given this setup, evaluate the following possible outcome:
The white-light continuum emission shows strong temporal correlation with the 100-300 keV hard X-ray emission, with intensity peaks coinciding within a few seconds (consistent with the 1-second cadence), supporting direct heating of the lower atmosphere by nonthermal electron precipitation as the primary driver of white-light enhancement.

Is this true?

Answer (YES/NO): NO